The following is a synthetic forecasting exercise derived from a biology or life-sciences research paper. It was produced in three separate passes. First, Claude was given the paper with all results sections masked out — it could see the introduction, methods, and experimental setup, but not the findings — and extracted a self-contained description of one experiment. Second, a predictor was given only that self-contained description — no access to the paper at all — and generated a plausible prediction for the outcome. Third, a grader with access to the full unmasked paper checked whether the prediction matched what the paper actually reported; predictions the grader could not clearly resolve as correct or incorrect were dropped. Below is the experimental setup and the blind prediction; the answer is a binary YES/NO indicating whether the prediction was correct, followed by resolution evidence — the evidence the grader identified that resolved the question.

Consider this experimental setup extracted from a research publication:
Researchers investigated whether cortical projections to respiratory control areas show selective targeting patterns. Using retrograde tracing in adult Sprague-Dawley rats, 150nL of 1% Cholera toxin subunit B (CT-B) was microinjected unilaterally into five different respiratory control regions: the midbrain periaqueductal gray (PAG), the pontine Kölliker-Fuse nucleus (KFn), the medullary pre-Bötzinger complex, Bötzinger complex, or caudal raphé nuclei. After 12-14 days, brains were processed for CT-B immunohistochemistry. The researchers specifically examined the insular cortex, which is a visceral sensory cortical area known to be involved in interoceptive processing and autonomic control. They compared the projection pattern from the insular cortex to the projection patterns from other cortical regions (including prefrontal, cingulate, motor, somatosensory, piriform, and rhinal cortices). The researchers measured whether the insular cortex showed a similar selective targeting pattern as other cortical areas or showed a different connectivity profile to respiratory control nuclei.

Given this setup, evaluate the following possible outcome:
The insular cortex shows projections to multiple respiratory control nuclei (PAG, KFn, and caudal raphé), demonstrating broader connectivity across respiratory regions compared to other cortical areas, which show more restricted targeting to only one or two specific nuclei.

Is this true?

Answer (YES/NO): NO